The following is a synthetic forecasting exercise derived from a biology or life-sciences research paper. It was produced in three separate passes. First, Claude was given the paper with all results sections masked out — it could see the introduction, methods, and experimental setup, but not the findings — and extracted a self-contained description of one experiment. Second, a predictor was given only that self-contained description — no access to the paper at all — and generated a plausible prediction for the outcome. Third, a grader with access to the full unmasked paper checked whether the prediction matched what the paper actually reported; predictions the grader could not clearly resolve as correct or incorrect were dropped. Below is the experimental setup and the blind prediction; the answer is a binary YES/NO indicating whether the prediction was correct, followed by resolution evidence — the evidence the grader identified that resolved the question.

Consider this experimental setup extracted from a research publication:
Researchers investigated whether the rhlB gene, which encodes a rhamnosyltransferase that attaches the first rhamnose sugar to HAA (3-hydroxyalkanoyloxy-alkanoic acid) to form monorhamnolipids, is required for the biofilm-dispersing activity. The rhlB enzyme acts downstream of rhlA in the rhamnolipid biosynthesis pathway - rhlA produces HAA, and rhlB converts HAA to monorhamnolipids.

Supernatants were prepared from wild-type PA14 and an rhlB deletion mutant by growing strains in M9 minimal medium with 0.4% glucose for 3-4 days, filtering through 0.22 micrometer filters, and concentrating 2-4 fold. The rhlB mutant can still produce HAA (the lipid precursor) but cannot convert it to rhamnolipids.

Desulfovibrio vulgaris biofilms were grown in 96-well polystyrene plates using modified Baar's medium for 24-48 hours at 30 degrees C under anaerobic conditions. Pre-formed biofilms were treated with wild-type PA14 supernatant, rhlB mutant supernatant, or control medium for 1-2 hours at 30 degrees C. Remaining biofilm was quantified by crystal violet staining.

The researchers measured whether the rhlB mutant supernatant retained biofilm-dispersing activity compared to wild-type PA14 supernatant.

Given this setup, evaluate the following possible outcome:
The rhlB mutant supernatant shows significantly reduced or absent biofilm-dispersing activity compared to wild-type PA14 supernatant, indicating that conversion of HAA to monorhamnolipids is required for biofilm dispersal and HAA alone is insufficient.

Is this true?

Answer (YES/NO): YES